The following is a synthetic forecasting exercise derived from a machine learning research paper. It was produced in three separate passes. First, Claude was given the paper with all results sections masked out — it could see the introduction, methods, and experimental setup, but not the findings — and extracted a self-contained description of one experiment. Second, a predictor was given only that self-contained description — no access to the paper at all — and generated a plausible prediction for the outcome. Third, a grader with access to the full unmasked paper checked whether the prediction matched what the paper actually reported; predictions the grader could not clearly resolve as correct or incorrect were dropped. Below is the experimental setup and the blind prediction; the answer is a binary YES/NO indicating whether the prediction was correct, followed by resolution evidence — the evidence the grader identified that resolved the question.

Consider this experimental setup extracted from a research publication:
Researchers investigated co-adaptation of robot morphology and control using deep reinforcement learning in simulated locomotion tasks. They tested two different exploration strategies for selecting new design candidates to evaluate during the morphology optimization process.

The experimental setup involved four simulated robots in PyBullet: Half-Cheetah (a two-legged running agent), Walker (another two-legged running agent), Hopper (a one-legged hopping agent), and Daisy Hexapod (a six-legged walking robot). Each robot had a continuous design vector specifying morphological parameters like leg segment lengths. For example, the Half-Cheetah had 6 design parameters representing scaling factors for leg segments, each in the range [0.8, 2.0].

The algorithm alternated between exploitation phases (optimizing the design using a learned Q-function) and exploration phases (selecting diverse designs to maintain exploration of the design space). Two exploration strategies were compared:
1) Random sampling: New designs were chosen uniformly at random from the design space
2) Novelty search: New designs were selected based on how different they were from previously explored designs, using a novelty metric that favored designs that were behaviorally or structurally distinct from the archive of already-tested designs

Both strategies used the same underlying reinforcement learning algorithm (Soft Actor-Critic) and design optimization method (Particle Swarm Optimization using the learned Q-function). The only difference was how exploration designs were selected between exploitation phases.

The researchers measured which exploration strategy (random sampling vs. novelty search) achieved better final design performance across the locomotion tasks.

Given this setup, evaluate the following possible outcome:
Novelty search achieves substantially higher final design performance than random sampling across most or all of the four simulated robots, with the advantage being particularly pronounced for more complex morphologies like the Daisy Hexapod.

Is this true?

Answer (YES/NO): NO